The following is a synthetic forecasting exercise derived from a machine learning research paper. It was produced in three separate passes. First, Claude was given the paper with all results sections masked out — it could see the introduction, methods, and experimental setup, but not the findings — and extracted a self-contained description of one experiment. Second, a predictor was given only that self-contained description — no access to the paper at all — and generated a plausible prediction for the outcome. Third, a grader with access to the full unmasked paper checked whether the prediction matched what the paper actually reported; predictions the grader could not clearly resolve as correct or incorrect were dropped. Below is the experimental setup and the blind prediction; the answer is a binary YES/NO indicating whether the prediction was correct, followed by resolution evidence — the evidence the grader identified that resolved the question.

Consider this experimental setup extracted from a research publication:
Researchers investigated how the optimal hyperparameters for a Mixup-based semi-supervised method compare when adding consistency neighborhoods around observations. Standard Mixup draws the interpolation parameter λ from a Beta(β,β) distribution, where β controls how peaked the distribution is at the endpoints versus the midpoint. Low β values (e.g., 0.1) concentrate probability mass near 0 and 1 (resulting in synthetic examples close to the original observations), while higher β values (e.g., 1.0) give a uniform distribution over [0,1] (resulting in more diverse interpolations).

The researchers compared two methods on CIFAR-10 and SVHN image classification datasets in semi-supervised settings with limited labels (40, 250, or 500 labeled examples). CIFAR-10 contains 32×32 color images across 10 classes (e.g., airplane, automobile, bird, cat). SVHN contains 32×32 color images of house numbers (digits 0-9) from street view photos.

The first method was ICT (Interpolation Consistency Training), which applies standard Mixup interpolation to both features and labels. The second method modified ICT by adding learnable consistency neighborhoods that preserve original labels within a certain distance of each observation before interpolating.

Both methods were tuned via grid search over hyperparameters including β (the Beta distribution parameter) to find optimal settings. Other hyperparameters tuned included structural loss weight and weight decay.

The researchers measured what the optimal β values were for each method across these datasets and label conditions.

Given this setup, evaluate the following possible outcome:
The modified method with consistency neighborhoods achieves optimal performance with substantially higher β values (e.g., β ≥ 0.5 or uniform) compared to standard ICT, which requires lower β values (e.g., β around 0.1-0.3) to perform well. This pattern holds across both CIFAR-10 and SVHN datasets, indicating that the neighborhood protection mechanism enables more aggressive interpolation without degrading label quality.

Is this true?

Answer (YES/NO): NO